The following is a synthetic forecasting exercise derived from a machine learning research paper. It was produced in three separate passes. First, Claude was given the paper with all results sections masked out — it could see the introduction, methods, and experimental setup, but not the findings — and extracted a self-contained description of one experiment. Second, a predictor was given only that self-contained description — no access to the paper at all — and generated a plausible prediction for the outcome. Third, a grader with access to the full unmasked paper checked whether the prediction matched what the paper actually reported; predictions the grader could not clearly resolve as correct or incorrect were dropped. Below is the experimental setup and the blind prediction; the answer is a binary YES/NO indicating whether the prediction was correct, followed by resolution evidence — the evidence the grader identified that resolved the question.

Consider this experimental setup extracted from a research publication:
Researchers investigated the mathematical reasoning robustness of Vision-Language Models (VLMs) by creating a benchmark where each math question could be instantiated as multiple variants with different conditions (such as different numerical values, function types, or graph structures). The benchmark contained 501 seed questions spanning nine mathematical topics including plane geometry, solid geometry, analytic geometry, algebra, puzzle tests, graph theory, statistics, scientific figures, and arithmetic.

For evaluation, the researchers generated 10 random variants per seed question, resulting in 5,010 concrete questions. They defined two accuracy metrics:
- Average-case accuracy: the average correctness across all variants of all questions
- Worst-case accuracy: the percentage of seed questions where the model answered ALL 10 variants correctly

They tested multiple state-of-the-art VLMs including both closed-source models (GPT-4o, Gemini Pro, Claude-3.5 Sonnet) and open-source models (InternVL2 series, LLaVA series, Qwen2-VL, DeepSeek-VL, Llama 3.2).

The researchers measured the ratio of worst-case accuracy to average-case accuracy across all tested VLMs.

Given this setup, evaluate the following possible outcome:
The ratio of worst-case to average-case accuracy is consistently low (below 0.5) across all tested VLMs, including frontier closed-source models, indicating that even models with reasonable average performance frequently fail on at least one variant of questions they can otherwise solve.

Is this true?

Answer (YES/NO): NO